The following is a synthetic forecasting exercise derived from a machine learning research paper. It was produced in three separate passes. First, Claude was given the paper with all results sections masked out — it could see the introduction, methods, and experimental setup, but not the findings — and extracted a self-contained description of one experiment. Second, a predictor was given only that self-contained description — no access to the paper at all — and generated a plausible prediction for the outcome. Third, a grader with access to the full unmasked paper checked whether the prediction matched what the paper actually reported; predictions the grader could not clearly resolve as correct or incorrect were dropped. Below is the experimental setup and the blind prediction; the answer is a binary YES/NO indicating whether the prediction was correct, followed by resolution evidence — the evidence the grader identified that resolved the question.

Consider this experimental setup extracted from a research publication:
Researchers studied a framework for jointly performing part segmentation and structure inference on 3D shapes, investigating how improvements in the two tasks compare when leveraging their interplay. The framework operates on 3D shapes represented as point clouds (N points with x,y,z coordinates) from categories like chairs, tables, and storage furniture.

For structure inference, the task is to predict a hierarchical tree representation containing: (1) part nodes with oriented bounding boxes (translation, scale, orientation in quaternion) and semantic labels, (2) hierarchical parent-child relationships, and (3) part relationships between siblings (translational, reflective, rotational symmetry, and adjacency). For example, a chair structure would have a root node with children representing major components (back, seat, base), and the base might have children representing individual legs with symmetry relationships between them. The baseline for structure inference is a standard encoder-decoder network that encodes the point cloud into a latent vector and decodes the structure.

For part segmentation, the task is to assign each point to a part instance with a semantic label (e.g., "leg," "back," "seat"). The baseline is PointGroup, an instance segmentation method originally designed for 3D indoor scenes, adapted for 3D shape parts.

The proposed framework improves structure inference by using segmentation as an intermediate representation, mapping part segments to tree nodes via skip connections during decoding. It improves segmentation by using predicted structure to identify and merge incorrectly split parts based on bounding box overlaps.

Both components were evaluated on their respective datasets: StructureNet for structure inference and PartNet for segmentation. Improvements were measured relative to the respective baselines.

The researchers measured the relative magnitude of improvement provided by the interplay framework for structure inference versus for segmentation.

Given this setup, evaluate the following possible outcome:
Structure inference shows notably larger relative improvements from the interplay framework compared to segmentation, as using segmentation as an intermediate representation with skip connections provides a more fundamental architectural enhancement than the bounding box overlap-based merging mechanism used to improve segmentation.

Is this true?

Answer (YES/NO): YES